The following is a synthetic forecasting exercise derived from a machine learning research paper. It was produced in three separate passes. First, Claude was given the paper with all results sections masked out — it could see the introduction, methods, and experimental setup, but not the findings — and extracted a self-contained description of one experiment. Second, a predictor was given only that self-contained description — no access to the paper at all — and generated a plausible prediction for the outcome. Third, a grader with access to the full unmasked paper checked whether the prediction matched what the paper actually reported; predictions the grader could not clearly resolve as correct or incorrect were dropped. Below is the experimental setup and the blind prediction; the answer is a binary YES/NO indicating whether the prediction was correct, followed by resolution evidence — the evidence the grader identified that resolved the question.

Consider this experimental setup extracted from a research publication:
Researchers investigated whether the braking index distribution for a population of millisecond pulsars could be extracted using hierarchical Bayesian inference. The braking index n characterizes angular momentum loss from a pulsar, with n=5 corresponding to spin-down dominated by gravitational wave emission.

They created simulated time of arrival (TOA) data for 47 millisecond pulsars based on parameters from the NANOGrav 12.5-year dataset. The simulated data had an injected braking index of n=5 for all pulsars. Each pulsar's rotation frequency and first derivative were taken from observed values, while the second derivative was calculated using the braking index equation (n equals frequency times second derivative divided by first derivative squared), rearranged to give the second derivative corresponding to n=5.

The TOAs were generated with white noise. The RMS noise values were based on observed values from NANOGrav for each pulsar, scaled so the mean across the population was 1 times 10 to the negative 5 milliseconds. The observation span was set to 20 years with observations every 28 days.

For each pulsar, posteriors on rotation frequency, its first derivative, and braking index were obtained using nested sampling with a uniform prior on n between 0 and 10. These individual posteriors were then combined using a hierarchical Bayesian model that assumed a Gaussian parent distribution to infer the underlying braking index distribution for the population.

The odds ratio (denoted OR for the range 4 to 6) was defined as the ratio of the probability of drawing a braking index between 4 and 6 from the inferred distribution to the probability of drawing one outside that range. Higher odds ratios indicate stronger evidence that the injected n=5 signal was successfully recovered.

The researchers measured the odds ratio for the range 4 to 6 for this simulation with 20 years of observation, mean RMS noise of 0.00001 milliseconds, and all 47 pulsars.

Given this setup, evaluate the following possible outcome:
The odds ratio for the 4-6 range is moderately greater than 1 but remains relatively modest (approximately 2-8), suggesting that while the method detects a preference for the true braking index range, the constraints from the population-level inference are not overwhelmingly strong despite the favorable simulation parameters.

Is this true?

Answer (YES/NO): NO